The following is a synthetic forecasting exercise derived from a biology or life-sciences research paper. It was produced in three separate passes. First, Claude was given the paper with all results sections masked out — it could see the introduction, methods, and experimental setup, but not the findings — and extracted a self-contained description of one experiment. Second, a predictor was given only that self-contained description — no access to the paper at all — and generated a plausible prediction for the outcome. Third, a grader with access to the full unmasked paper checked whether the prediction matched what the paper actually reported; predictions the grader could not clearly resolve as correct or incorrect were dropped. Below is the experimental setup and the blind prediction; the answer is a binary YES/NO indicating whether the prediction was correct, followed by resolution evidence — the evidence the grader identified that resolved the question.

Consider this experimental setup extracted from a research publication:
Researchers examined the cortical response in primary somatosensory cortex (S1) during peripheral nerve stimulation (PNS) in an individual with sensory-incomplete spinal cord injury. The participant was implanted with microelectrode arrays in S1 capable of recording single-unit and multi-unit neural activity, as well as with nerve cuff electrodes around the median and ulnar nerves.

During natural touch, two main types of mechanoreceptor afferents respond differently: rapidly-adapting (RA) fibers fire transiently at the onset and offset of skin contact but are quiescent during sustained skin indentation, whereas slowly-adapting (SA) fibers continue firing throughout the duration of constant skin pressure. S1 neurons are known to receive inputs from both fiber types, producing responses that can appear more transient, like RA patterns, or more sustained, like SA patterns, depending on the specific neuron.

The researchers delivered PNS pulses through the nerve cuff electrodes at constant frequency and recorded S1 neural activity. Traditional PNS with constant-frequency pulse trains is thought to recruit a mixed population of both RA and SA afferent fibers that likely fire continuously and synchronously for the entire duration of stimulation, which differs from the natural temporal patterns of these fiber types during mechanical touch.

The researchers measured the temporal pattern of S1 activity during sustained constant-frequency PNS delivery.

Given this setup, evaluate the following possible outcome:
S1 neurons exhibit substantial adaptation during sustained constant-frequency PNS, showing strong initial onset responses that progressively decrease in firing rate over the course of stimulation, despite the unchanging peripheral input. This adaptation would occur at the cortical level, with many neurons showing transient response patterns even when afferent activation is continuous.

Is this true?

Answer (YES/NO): YES